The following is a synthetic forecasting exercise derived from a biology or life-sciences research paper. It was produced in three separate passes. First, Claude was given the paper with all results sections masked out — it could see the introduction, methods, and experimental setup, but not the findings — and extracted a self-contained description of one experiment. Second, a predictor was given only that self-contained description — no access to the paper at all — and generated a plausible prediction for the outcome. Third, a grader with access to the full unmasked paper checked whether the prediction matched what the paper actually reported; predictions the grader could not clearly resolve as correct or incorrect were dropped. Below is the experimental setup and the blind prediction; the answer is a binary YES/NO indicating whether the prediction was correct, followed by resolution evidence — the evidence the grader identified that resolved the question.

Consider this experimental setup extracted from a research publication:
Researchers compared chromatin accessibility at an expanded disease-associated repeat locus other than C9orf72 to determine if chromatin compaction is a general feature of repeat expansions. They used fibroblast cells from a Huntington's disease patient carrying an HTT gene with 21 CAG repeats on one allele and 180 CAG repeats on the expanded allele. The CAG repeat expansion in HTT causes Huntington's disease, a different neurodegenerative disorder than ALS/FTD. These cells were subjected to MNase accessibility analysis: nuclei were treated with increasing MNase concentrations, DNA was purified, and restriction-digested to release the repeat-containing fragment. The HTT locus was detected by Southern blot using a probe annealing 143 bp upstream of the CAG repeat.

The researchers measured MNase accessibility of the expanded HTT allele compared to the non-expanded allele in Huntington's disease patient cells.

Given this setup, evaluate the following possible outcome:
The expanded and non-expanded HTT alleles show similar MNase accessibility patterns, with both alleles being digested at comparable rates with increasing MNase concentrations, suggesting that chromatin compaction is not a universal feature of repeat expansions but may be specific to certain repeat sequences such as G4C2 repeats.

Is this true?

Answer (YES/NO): YES